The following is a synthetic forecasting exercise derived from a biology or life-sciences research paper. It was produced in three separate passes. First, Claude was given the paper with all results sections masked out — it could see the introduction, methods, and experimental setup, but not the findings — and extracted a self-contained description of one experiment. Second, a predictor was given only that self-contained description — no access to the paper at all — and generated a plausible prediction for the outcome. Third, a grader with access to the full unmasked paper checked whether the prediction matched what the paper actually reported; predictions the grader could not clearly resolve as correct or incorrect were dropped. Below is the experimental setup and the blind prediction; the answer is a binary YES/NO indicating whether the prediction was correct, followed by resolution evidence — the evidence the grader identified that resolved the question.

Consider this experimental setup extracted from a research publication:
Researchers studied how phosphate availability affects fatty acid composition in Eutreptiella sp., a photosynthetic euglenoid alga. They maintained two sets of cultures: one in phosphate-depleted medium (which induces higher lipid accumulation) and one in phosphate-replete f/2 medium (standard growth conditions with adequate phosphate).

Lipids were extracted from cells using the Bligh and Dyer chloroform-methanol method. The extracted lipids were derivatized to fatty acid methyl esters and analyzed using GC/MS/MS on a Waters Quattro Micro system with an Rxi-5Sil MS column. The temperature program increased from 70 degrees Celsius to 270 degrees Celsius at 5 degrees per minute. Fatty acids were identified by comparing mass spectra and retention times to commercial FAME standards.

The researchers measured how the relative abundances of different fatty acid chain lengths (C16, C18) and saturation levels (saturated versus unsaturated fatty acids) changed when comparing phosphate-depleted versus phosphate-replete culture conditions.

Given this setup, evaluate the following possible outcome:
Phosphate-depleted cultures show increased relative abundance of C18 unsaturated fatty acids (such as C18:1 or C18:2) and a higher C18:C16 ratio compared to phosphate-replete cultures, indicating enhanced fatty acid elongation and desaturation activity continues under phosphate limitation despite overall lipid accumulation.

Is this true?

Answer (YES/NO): NO